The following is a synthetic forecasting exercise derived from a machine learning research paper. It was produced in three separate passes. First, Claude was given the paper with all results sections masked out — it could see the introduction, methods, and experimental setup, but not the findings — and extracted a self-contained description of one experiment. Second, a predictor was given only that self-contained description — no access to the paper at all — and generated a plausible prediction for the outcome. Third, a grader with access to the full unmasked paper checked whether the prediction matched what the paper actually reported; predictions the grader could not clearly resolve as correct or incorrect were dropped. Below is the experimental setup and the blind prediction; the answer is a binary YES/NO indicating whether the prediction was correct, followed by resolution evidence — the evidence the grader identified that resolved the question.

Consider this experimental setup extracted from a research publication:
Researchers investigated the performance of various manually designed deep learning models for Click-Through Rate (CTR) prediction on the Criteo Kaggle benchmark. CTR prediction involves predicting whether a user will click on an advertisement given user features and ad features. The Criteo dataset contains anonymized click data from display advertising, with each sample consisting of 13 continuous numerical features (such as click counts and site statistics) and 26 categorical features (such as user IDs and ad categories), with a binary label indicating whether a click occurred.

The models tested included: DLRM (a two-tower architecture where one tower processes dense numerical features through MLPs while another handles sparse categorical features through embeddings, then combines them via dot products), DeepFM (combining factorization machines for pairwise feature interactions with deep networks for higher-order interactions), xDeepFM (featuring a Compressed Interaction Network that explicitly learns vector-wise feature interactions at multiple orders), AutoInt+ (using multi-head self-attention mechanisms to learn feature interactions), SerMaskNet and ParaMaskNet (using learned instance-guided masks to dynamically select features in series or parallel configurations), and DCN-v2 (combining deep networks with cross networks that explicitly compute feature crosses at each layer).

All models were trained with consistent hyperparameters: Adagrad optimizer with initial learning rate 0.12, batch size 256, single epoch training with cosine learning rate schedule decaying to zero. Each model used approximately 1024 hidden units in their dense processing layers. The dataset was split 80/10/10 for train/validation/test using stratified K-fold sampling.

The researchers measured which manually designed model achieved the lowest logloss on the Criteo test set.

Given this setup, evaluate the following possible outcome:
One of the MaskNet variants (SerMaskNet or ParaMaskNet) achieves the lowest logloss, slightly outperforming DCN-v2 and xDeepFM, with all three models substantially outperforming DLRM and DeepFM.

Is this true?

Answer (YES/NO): NO